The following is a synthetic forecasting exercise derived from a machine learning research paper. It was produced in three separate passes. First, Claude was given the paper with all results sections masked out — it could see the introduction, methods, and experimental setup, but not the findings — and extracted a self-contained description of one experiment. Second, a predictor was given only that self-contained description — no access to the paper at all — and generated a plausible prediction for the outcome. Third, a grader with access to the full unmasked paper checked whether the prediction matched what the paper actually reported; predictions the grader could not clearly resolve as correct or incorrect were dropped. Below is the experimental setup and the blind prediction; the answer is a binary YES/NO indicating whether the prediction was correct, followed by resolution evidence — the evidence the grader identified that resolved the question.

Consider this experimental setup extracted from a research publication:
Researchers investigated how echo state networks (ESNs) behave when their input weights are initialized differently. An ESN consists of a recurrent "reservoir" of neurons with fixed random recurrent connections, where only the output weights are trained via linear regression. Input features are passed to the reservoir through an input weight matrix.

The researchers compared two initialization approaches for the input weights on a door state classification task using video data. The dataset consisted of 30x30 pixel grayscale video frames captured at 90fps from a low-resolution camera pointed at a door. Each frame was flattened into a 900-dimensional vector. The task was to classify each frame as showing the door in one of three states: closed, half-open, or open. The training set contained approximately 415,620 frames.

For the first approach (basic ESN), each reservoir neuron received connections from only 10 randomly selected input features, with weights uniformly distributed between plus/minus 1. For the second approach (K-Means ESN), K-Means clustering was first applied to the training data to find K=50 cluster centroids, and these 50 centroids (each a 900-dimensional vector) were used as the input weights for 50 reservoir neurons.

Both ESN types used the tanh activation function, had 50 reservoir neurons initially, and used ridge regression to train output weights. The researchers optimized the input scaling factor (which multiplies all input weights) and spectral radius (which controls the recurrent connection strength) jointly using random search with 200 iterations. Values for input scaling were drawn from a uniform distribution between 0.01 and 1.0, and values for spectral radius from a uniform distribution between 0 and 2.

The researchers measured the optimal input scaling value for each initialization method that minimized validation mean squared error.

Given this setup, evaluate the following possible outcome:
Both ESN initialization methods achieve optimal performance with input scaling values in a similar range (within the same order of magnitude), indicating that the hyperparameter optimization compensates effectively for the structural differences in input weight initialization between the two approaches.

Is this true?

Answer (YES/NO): NO